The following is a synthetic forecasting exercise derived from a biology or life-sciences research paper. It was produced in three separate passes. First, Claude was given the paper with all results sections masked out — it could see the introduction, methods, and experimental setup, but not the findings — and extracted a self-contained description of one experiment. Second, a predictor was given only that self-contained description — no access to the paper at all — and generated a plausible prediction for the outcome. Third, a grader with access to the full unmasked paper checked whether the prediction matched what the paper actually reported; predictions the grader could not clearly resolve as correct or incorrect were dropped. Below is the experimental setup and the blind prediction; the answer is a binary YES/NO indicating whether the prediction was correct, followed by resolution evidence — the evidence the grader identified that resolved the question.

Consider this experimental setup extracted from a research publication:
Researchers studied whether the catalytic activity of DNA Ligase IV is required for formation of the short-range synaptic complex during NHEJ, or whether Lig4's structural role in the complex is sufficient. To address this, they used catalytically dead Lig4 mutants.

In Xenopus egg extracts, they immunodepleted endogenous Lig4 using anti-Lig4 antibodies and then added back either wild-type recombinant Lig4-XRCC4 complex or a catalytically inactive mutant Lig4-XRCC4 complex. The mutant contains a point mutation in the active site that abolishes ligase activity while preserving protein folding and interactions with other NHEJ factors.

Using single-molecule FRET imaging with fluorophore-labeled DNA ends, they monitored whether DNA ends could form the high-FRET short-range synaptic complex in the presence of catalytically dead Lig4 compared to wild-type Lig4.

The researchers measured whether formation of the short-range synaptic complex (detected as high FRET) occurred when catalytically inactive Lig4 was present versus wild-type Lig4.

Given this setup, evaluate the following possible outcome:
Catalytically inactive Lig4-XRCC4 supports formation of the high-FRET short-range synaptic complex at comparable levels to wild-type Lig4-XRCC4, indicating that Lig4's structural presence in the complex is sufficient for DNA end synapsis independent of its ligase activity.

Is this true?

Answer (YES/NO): YES